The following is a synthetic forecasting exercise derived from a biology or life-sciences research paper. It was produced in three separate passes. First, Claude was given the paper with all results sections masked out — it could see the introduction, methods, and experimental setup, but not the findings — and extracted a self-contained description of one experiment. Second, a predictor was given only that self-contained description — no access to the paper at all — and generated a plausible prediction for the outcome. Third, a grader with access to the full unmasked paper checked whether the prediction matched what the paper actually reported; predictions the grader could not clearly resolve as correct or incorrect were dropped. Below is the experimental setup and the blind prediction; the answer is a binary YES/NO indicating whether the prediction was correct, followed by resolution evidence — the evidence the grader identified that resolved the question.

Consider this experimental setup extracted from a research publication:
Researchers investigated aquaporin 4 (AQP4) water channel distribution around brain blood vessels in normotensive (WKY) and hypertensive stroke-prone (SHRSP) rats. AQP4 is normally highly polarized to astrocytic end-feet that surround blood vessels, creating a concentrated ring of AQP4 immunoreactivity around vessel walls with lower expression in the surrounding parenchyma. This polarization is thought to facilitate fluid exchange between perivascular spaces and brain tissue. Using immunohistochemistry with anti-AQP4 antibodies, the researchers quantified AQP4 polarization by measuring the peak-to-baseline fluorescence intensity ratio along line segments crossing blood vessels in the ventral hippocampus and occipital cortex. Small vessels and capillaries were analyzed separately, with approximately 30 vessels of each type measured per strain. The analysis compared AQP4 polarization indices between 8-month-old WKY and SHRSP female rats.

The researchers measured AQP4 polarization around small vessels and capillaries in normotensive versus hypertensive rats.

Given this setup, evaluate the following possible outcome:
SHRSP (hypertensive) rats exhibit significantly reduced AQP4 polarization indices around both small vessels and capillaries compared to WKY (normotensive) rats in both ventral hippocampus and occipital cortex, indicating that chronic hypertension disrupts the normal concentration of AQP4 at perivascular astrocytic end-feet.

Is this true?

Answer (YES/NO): NO